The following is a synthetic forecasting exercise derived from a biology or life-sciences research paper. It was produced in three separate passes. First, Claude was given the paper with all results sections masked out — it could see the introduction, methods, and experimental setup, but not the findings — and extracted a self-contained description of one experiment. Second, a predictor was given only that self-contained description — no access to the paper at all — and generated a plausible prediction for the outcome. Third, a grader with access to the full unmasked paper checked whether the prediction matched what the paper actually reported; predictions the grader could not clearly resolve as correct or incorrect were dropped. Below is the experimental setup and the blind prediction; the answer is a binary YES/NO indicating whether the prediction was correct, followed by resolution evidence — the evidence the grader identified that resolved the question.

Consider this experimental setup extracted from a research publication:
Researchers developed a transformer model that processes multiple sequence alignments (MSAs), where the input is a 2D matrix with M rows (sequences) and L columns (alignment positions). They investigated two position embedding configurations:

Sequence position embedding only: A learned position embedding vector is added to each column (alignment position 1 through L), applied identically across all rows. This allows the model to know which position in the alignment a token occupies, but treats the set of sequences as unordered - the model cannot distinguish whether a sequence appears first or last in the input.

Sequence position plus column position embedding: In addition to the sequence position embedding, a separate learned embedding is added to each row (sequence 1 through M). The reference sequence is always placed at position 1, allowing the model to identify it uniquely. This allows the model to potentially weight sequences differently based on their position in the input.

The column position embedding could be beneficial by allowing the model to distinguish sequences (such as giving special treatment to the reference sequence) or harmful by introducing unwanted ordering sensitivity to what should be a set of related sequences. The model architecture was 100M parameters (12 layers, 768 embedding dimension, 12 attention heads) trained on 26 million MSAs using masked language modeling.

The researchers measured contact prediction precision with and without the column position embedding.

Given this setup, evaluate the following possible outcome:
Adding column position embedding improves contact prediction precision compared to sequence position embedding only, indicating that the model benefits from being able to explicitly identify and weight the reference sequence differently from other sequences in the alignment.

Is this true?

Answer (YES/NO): YES